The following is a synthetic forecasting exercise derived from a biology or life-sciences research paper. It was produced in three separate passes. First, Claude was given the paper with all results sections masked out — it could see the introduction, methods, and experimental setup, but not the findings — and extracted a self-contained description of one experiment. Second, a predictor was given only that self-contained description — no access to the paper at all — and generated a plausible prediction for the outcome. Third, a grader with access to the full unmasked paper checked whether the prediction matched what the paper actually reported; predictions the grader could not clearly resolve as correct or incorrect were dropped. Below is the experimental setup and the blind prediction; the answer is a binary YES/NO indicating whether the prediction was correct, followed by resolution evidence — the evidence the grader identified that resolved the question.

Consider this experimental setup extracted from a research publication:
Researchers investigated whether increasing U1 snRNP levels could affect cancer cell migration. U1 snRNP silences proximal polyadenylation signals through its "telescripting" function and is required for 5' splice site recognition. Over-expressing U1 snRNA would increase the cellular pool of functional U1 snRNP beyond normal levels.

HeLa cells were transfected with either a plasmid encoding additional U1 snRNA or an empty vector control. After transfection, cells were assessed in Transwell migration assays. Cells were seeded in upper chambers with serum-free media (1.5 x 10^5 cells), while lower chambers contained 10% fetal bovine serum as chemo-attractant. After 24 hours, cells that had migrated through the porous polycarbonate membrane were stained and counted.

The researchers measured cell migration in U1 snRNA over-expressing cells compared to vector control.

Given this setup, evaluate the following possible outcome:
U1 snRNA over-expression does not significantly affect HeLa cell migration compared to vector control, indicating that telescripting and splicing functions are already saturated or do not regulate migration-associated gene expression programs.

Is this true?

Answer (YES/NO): NO